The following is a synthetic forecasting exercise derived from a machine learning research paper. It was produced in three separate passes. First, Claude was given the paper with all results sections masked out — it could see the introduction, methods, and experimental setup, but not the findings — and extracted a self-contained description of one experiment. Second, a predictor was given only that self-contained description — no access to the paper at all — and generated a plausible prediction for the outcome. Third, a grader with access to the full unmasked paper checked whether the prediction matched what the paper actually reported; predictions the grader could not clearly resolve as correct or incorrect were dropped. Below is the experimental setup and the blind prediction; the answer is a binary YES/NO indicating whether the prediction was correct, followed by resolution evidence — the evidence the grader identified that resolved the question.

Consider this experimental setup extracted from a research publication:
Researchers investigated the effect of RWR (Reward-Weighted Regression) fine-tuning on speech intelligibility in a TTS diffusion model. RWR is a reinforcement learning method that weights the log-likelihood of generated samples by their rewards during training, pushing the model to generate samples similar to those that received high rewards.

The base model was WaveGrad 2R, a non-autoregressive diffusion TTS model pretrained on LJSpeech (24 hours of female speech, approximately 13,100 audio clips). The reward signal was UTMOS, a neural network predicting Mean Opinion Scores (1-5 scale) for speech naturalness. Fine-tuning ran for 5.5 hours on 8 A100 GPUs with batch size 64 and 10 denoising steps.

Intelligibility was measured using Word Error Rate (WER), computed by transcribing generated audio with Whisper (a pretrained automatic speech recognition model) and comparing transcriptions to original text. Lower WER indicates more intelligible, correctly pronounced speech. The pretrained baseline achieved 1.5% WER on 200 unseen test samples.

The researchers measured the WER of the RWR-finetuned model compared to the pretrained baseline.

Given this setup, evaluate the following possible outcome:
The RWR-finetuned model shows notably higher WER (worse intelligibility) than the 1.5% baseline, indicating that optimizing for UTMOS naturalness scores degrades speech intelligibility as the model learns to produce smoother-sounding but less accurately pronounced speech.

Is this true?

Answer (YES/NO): YES